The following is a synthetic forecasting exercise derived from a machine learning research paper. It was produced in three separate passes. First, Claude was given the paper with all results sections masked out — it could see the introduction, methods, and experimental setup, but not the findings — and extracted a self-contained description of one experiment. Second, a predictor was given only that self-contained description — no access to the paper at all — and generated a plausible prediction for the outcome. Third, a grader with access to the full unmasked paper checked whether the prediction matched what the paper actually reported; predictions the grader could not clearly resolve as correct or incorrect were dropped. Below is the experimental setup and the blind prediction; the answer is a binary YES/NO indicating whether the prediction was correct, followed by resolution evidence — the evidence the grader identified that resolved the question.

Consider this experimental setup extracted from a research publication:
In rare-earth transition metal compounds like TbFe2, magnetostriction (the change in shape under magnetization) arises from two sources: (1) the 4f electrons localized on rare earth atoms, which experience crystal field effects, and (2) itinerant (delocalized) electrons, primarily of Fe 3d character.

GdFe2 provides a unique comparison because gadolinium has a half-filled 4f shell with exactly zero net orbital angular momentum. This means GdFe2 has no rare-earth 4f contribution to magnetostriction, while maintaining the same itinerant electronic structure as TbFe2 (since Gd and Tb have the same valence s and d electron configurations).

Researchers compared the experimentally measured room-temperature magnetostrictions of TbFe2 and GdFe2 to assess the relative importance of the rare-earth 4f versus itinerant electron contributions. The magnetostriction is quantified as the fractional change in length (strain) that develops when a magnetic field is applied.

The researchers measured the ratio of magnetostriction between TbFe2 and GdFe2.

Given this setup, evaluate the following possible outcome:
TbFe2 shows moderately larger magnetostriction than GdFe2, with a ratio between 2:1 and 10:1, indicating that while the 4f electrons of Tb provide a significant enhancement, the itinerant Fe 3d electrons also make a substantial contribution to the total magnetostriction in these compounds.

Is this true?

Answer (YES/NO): NO